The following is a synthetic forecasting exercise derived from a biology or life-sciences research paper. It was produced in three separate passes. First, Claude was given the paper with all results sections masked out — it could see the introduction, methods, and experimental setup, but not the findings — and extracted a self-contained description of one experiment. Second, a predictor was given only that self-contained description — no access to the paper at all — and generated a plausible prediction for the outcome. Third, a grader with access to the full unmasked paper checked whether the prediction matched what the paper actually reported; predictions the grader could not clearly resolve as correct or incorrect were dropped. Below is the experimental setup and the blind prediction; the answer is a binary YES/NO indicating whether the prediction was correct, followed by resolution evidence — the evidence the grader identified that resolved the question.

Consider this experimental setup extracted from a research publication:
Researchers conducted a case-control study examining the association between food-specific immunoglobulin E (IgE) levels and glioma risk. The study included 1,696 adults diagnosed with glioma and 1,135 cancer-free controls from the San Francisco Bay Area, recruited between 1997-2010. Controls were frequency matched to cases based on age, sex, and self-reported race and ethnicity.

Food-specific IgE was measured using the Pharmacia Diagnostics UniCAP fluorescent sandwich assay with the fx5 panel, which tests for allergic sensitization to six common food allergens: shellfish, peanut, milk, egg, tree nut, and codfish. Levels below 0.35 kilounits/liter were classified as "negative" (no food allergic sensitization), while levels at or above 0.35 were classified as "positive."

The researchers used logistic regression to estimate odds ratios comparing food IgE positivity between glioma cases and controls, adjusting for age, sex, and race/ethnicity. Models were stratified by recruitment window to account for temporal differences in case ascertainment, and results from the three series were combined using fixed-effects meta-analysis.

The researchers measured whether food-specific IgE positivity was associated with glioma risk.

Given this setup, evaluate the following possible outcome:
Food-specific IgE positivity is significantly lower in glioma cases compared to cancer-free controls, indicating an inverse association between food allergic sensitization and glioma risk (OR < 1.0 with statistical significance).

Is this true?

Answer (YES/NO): NO